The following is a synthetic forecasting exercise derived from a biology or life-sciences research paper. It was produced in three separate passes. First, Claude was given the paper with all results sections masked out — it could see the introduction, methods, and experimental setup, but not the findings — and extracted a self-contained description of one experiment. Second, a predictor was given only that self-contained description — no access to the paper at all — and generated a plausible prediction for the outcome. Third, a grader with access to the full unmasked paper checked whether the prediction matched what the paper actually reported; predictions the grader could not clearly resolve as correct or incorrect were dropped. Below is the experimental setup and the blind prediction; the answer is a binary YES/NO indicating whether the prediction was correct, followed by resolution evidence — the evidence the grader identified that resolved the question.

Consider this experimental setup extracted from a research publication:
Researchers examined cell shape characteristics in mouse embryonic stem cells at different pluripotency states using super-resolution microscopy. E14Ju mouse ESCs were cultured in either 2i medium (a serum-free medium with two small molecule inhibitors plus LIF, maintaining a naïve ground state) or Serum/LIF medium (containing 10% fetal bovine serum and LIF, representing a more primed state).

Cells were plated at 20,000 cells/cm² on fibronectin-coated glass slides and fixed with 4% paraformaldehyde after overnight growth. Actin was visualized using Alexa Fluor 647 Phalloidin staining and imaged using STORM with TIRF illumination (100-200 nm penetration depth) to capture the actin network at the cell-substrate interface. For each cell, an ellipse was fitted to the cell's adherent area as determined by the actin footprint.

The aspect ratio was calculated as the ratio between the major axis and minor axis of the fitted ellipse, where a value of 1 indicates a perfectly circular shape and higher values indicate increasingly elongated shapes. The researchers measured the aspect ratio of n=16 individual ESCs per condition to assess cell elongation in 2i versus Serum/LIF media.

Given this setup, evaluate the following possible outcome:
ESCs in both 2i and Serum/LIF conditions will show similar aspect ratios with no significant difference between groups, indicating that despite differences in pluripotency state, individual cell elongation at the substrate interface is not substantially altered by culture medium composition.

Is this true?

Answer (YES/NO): NO